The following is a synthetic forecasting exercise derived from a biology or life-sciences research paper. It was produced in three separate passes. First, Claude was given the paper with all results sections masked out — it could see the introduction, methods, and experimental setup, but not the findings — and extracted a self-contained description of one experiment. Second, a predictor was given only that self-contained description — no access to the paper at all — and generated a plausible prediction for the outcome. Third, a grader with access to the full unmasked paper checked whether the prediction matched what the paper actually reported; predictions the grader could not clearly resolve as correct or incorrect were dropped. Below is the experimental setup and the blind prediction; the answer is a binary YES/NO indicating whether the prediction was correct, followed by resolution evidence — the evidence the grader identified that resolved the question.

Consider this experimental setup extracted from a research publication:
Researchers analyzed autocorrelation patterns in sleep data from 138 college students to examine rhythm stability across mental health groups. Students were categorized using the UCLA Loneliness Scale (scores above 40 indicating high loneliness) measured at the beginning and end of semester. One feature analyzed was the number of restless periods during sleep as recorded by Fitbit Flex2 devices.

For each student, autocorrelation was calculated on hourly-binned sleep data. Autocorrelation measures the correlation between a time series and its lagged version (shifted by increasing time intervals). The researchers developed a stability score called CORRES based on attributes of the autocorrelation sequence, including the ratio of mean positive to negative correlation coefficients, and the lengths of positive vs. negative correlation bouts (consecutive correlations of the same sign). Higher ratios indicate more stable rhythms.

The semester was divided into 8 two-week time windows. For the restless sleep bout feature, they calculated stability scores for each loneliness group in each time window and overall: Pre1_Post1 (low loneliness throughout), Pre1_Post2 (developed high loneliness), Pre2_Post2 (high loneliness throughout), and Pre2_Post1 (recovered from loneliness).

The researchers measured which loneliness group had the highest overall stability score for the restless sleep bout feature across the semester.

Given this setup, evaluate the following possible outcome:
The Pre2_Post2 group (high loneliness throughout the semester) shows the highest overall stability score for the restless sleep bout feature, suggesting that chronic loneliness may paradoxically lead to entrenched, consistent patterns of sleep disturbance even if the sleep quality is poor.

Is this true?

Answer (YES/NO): NO